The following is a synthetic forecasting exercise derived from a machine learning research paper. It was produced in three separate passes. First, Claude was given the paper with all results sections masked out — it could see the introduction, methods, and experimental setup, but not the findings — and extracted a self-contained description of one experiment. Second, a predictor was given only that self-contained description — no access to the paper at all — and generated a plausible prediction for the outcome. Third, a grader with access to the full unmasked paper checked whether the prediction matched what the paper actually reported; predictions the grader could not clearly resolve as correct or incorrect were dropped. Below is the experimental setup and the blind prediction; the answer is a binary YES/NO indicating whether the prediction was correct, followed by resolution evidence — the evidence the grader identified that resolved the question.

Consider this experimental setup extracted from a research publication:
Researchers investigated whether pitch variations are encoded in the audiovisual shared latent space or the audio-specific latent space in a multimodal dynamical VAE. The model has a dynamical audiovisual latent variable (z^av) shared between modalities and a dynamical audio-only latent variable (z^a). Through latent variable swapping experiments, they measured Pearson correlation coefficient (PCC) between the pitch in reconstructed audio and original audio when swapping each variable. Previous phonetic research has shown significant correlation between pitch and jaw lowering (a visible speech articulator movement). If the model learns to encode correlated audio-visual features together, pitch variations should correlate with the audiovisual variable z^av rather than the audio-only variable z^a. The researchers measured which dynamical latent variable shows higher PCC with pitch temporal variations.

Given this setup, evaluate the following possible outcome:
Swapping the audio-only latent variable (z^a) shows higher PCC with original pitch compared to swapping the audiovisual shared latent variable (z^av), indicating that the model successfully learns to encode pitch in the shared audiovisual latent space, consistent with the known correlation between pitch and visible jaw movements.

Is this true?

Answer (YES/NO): NO